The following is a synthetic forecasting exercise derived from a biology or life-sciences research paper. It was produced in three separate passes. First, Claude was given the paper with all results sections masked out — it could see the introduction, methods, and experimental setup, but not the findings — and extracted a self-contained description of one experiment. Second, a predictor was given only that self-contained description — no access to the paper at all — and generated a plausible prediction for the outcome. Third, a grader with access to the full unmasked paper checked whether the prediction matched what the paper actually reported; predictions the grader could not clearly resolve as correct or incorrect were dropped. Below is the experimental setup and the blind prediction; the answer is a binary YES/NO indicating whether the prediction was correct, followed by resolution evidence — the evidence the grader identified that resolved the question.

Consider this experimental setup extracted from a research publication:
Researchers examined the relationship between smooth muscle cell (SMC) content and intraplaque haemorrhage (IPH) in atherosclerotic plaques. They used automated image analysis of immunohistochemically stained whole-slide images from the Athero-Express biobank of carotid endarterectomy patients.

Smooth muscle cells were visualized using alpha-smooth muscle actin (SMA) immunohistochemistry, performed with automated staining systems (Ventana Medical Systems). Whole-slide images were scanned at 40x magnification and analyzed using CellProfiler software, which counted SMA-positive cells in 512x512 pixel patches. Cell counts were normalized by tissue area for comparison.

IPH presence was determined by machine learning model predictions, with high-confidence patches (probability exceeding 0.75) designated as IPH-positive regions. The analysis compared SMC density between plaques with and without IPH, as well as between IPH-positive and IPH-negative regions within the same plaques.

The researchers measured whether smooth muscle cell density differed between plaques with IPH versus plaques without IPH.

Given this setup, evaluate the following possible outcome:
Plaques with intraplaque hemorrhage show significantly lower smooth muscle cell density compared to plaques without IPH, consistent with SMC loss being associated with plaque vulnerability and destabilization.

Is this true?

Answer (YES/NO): YES